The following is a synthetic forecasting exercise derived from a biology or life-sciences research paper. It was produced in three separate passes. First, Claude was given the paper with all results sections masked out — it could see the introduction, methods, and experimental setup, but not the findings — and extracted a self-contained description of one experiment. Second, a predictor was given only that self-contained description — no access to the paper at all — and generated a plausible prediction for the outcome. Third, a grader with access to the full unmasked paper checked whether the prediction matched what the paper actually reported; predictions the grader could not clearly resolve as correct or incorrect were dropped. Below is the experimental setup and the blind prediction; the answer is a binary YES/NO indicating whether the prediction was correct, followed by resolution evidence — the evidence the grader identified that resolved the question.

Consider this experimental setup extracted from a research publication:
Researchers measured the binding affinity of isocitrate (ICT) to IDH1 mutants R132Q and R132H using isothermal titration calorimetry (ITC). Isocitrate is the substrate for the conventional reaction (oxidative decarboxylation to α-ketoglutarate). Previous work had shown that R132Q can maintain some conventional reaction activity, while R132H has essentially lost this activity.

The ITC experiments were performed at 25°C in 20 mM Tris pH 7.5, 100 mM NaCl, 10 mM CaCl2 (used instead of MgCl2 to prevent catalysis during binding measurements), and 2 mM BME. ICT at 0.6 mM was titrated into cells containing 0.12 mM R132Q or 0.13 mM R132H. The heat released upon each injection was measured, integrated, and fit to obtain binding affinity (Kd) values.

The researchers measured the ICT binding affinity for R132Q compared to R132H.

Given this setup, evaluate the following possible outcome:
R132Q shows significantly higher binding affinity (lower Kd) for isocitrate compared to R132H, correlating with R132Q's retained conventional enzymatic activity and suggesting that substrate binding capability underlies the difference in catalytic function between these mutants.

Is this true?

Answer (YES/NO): YES